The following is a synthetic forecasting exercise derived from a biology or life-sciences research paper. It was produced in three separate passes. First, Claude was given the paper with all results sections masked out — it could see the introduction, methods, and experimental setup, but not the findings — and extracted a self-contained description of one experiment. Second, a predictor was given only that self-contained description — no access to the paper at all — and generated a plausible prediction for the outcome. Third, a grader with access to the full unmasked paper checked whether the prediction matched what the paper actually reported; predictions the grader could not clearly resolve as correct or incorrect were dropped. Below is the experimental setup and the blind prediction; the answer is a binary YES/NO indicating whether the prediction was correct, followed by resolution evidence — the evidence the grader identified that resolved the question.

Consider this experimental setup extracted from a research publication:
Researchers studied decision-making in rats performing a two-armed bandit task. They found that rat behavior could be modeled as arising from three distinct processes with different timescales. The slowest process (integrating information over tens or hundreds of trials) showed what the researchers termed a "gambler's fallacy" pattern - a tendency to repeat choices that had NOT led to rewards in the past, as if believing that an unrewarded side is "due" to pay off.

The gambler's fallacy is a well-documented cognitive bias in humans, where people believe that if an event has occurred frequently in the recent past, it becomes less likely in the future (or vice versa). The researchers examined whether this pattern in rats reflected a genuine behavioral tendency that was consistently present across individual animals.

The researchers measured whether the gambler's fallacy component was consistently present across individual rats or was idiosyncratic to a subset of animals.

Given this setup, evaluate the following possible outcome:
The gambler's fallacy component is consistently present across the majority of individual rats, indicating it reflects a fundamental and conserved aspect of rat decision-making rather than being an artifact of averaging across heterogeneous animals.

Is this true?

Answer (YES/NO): YES